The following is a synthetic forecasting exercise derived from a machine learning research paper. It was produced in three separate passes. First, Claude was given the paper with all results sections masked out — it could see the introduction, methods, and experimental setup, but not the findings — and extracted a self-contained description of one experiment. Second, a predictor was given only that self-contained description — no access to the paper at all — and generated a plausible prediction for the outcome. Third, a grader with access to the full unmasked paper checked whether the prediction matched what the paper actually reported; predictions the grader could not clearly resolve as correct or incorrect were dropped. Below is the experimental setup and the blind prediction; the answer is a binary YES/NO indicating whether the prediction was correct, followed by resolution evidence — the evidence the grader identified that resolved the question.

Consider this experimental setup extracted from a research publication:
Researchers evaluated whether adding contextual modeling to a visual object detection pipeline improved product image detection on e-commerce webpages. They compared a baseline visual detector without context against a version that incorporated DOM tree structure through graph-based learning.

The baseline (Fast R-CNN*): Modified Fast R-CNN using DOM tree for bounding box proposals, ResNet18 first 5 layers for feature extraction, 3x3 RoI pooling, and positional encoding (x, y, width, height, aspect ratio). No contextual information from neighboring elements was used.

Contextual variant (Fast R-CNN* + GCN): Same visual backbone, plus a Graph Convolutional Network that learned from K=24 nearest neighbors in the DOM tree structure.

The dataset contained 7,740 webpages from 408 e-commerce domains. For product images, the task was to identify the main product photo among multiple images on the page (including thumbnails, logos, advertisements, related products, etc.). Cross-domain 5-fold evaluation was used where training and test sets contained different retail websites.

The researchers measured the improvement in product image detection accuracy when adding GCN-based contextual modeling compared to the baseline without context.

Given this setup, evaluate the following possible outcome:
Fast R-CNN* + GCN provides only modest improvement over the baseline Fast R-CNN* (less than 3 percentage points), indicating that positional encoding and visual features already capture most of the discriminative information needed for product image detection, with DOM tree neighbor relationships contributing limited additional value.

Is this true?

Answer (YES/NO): YES